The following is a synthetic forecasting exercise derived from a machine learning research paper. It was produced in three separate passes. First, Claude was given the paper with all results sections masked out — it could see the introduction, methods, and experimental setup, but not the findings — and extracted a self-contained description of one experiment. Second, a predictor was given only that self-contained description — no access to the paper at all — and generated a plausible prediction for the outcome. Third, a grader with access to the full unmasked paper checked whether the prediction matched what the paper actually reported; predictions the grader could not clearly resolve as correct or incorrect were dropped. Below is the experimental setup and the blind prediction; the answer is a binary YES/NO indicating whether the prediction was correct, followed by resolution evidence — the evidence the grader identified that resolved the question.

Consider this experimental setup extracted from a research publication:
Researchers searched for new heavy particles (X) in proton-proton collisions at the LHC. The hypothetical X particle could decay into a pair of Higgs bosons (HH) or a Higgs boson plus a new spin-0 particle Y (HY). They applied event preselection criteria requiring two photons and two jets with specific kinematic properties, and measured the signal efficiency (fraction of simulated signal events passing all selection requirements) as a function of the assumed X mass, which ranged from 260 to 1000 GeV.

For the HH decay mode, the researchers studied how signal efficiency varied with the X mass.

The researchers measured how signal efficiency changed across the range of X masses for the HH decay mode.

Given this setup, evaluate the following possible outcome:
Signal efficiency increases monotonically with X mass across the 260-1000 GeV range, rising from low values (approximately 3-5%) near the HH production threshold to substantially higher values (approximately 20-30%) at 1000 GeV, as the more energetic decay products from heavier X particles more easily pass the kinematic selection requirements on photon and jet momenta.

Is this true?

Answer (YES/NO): NO